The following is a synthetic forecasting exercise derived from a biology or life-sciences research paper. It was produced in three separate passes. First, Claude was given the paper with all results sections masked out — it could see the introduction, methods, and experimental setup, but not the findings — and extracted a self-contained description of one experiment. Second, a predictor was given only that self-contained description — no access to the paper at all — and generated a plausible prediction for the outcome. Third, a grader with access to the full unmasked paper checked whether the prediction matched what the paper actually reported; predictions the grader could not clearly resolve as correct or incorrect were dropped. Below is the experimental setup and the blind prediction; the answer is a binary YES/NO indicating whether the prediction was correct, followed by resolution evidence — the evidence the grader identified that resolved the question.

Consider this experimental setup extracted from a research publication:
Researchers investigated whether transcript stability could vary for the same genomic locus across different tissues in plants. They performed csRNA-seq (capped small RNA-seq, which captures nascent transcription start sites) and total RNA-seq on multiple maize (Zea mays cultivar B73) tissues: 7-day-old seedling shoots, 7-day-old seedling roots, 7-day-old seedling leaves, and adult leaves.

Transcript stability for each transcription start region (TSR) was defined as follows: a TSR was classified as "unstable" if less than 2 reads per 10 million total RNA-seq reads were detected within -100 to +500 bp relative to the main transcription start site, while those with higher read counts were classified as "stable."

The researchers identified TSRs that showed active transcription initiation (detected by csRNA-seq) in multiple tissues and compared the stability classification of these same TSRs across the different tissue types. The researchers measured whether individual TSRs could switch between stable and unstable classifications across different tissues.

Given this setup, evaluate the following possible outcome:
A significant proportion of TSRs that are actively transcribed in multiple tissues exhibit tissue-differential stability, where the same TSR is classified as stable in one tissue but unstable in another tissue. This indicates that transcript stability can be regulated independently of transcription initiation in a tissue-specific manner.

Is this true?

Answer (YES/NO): YES